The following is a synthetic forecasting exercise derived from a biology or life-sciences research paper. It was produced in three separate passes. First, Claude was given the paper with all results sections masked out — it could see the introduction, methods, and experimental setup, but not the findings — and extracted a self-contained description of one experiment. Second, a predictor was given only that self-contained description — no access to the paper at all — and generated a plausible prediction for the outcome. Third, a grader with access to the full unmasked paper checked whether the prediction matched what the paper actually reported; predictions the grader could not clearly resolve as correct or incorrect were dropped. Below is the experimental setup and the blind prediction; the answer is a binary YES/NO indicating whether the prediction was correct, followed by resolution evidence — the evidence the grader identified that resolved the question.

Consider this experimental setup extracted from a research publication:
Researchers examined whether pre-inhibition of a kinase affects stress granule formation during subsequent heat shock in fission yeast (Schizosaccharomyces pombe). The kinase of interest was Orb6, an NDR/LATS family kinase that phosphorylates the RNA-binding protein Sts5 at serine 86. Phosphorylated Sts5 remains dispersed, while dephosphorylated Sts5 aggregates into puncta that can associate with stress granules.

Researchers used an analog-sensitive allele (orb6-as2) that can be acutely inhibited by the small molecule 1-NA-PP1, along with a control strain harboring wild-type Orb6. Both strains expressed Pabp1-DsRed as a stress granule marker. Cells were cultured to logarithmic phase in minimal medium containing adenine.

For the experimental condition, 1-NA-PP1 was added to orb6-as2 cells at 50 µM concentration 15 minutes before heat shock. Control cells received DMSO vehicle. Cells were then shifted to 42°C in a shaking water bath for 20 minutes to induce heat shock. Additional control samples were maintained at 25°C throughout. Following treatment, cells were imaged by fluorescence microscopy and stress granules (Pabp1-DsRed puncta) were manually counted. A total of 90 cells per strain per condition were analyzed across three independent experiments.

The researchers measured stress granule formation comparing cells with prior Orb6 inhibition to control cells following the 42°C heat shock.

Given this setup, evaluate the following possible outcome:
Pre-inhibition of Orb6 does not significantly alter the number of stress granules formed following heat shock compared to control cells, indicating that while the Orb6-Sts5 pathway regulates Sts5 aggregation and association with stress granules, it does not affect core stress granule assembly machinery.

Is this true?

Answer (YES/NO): NO